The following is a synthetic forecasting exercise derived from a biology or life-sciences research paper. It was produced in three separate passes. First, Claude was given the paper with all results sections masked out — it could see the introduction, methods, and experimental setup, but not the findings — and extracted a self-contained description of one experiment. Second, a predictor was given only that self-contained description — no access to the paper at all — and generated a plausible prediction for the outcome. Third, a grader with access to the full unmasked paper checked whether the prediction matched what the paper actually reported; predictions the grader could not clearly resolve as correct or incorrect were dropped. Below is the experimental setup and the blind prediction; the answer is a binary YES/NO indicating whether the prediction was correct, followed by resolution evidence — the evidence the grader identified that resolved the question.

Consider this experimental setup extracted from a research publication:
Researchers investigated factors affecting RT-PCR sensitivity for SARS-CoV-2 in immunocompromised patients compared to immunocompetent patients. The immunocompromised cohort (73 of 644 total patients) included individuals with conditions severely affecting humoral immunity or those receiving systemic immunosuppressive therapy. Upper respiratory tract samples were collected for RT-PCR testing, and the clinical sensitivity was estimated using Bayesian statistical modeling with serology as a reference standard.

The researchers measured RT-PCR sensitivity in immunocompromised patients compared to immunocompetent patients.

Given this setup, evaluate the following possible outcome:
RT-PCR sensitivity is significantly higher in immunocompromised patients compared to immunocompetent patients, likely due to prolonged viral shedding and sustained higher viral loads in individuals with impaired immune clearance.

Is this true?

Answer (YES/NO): YES